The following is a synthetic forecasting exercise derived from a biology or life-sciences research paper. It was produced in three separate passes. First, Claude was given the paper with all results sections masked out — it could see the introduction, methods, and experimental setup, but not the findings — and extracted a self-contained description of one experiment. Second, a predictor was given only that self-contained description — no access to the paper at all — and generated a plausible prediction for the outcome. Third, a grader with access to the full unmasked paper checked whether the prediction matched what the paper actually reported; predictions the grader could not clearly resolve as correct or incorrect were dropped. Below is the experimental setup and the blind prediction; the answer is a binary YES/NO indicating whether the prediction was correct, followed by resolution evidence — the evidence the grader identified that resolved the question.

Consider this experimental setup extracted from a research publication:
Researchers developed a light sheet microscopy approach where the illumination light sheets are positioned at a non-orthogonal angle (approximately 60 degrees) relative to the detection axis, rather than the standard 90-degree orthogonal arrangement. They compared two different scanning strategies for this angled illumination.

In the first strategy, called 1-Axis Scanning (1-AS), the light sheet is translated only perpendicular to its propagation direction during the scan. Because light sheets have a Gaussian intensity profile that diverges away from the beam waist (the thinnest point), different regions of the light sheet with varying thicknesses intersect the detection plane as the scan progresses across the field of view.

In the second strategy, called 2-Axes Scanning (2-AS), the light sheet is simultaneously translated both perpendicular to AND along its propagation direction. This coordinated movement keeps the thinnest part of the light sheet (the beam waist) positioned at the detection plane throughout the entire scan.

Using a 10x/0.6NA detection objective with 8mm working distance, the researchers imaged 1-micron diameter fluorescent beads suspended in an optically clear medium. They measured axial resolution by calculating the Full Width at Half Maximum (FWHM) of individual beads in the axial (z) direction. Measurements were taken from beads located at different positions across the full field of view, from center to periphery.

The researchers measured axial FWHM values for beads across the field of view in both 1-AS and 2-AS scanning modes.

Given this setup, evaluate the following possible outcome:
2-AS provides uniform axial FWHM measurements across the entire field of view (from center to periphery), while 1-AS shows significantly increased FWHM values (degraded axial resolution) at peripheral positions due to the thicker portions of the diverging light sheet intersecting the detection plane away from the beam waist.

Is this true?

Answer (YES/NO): YES